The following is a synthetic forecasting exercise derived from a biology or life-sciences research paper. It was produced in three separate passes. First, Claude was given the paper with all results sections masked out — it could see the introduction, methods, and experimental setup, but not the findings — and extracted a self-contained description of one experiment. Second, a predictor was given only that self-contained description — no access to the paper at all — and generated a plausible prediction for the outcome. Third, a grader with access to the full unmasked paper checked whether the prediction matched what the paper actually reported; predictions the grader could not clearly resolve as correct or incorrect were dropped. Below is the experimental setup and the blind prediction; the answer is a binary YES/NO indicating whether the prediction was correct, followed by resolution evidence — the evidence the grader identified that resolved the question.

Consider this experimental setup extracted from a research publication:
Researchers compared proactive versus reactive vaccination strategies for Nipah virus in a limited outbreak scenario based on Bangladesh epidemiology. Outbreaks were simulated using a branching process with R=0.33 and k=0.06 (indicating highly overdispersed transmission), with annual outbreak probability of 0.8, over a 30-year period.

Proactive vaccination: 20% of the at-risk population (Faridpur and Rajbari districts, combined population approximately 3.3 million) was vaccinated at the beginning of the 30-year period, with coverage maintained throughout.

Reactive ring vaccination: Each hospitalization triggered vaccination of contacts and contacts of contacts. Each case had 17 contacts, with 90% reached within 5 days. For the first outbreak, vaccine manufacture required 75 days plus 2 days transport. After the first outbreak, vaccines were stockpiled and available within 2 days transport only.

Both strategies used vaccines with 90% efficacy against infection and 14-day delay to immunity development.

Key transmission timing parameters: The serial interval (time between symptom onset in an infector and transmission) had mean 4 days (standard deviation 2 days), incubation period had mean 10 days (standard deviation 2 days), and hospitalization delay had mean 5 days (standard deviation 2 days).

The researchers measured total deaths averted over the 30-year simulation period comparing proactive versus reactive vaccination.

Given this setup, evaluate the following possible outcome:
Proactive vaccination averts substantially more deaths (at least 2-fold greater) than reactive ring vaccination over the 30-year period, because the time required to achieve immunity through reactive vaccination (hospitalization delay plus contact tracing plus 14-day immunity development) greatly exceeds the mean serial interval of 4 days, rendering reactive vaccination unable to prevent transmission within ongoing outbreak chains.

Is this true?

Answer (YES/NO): YES